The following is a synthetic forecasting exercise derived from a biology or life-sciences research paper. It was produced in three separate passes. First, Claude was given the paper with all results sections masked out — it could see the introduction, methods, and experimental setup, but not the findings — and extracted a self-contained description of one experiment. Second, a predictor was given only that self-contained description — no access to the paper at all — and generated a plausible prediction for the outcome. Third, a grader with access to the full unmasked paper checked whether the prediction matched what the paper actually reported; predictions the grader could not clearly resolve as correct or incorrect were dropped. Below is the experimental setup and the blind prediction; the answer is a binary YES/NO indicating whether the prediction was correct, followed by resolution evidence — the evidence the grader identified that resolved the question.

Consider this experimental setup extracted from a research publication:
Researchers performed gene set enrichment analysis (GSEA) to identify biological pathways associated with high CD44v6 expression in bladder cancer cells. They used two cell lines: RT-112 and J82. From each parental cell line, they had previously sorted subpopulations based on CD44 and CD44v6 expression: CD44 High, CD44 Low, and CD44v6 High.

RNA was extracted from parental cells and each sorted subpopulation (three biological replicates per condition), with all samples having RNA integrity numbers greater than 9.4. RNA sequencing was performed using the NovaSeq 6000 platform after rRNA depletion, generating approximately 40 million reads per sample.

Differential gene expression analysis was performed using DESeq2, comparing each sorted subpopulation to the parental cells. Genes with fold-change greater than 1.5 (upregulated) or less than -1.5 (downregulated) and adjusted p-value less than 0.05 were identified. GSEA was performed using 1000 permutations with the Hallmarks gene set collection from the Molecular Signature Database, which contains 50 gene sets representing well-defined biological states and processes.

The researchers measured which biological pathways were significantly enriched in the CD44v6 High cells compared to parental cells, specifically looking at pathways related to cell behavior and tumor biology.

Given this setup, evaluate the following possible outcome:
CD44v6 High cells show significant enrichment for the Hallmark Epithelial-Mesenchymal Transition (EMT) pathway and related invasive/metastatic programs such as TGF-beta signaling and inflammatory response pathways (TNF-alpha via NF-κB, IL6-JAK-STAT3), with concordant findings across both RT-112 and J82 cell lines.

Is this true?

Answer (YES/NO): NO